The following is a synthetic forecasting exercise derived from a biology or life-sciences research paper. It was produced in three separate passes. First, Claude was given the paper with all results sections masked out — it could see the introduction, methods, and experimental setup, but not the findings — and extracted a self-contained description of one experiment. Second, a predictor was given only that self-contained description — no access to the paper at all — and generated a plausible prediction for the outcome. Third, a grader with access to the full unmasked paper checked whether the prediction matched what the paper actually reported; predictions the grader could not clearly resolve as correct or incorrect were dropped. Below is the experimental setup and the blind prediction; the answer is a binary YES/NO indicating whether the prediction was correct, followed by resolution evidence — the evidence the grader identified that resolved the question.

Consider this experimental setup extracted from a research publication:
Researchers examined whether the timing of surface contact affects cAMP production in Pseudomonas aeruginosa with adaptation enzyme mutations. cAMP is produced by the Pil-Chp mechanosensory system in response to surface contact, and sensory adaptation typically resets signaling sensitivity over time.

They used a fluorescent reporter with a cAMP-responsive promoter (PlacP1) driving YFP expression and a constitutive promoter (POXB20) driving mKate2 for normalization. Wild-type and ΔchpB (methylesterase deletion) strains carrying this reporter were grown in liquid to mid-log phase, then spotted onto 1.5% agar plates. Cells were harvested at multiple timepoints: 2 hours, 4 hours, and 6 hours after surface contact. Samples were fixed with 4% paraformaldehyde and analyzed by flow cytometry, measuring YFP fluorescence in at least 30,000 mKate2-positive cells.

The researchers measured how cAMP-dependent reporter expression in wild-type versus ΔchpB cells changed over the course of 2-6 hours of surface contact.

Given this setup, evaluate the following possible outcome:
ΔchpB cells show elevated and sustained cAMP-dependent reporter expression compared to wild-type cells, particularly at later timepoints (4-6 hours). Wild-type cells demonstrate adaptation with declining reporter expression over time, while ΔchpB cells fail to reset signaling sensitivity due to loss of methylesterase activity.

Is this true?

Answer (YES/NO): NO